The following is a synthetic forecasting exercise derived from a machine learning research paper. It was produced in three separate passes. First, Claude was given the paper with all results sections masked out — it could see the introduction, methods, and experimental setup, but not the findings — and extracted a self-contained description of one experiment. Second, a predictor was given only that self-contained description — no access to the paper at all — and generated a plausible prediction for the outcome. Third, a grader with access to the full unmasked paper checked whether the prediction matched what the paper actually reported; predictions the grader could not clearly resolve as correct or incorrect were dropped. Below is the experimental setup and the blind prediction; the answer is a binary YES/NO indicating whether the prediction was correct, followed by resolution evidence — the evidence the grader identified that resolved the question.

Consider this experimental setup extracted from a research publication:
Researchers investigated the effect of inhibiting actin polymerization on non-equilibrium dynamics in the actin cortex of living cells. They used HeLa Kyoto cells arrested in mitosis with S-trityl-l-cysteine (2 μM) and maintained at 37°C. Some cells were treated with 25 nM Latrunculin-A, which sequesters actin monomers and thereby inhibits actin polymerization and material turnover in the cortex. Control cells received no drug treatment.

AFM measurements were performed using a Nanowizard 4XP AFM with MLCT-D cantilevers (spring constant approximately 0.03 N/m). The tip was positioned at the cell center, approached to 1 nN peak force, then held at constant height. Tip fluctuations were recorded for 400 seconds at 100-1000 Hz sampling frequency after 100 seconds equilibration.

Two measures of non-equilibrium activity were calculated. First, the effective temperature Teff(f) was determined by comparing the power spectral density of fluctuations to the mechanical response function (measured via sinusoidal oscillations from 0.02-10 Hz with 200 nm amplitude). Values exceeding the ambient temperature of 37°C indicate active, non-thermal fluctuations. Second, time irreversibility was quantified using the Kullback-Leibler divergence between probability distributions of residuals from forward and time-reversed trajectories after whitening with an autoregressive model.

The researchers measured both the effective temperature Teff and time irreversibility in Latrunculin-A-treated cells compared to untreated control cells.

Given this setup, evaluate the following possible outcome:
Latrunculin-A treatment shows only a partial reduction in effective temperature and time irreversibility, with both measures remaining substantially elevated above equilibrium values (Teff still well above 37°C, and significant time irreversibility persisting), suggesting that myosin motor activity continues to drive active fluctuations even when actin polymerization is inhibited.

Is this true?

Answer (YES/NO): NO